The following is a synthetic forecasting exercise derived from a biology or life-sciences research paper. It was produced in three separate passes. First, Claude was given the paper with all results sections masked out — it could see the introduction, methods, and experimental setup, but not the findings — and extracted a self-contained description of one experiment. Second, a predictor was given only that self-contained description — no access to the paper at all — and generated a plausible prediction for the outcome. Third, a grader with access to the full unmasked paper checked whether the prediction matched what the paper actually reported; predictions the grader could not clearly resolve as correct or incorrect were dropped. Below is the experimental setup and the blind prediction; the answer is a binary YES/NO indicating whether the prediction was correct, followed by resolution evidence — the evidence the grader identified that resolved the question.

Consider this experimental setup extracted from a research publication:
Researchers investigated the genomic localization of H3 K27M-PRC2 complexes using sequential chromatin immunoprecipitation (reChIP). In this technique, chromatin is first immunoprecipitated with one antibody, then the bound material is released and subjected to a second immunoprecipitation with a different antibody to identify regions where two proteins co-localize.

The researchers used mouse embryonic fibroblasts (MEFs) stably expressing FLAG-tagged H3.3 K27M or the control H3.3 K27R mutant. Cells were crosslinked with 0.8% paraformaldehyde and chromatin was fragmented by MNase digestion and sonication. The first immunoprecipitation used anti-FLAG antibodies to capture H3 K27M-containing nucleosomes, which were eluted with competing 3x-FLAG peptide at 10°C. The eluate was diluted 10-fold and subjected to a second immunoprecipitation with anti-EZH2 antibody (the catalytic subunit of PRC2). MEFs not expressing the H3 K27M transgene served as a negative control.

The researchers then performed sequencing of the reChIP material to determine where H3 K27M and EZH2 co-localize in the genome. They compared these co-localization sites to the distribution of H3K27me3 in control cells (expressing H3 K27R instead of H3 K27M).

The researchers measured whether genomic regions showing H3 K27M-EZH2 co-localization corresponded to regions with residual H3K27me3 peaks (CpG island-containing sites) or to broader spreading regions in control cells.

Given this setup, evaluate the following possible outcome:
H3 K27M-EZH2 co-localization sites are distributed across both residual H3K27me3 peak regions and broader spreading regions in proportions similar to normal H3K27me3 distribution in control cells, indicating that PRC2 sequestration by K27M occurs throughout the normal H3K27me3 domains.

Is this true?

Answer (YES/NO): NO